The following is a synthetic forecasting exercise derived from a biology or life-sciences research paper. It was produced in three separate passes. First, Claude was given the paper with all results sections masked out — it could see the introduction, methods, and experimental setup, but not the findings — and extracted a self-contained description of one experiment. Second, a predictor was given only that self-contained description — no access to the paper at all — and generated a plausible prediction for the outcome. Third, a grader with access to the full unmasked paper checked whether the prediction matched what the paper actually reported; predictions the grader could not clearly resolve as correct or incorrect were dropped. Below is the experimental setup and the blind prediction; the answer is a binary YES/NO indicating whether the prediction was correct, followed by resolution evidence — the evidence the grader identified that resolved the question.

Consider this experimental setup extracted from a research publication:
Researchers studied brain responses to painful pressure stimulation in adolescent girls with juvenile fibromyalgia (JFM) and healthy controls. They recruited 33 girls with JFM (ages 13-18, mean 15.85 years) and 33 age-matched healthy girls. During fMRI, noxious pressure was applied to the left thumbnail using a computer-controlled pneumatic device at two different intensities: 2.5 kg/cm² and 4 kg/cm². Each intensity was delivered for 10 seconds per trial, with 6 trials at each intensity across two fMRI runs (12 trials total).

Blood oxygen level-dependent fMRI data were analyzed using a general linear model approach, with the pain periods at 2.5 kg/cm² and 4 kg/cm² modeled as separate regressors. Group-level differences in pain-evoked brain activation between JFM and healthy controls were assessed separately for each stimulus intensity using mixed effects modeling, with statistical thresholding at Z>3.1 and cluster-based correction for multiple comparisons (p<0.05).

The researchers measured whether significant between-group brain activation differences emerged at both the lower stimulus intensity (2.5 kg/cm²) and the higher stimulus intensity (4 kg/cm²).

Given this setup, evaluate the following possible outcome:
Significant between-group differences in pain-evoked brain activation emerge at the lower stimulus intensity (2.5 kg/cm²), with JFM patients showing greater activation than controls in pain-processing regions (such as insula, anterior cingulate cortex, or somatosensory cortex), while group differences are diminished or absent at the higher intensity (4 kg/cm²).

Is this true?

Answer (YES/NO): NO